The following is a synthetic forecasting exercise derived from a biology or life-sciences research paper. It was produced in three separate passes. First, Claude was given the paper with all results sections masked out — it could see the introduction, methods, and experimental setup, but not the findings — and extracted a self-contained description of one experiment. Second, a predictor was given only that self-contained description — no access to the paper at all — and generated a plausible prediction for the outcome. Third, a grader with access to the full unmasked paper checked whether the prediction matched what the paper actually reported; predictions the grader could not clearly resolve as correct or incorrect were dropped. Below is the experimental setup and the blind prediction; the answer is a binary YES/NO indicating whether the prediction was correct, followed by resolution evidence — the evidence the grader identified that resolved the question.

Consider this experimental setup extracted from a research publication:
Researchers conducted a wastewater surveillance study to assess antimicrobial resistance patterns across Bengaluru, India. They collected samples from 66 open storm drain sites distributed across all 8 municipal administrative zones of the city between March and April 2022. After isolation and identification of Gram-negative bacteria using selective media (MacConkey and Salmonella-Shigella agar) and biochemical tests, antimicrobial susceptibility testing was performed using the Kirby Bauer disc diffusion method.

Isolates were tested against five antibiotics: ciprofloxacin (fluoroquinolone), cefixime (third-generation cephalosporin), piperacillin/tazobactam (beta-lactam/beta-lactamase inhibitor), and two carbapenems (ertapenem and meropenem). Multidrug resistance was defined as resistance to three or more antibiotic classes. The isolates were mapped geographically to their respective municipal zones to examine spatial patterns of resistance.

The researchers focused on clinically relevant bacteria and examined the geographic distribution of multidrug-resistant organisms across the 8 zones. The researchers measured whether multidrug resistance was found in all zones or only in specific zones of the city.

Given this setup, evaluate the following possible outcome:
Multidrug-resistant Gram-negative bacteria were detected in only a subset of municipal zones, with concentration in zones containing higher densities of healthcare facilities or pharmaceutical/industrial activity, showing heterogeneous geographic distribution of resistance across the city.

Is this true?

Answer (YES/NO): NO